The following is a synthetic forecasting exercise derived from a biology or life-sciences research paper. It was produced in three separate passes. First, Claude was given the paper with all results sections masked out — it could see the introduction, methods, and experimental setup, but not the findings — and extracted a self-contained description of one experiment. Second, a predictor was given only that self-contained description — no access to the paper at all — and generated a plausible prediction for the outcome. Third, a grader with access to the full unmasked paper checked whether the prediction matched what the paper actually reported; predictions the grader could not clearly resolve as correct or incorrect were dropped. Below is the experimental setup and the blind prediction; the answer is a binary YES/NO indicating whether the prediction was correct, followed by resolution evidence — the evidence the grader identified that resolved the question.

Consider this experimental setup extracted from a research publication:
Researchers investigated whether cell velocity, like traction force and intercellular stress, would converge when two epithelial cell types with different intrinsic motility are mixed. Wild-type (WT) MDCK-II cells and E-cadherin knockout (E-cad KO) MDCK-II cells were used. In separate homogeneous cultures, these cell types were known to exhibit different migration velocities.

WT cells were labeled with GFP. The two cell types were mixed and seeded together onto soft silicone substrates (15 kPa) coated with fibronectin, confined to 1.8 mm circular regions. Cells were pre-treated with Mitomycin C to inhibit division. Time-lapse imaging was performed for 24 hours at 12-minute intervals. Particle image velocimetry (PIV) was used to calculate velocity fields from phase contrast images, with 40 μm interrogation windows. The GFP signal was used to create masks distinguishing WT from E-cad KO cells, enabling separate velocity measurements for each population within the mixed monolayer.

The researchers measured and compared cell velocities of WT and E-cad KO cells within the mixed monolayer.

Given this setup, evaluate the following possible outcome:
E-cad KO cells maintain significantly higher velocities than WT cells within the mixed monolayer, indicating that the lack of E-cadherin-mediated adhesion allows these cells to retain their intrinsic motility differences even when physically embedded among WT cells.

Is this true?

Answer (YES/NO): NO